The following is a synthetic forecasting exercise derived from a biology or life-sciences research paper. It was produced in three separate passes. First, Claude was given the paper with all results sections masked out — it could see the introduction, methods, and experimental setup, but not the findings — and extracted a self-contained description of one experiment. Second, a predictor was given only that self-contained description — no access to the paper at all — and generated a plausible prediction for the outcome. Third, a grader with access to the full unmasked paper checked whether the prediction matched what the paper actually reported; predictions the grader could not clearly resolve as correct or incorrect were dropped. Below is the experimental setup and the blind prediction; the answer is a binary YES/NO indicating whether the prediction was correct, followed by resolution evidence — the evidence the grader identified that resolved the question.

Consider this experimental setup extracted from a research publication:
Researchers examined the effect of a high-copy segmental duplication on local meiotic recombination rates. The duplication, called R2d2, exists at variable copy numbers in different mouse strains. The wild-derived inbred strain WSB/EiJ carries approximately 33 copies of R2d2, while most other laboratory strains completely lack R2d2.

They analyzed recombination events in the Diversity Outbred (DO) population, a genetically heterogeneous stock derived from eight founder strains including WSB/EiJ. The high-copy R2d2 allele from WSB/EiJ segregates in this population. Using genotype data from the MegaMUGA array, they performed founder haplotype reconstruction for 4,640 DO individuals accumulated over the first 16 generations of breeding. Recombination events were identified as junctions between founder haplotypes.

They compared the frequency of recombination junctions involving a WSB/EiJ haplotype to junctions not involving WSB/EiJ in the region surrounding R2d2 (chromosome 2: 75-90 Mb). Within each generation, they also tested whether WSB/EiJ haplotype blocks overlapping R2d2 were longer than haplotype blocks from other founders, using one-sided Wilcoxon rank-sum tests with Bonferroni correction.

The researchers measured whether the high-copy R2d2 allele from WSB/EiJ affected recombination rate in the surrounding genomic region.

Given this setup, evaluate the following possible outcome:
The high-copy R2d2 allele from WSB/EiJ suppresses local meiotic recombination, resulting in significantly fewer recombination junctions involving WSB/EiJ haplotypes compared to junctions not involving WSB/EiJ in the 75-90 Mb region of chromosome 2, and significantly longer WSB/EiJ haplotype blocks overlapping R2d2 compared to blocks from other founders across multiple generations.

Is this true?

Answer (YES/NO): NO